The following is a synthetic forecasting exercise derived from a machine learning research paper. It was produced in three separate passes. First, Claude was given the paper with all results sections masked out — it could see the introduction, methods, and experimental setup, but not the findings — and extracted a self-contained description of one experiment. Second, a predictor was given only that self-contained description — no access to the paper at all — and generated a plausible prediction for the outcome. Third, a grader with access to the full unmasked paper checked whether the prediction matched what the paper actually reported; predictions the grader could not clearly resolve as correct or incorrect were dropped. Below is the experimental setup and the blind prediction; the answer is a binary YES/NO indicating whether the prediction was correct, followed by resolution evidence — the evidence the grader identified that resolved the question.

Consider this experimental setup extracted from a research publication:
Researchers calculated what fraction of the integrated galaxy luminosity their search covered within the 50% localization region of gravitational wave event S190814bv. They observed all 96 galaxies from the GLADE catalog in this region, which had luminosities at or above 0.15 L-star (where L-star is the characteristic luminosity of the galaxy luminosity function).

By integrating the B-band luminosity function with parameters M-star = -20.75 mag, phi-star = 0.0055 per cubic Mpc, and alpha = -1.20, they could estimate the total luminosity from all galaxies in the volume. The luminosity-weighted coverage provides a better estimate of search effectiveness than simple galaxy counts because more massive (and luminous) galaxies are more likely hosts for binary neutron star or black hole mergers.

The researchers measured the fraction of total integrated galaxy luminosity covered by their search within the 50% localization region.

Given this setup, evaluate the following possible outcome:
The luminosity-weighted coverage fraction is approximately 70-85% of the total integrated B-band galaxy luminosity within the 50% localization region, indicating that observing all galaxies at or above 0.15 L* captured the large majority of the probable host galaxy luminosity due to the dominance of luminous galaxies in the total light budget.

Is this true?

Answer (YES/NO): YES